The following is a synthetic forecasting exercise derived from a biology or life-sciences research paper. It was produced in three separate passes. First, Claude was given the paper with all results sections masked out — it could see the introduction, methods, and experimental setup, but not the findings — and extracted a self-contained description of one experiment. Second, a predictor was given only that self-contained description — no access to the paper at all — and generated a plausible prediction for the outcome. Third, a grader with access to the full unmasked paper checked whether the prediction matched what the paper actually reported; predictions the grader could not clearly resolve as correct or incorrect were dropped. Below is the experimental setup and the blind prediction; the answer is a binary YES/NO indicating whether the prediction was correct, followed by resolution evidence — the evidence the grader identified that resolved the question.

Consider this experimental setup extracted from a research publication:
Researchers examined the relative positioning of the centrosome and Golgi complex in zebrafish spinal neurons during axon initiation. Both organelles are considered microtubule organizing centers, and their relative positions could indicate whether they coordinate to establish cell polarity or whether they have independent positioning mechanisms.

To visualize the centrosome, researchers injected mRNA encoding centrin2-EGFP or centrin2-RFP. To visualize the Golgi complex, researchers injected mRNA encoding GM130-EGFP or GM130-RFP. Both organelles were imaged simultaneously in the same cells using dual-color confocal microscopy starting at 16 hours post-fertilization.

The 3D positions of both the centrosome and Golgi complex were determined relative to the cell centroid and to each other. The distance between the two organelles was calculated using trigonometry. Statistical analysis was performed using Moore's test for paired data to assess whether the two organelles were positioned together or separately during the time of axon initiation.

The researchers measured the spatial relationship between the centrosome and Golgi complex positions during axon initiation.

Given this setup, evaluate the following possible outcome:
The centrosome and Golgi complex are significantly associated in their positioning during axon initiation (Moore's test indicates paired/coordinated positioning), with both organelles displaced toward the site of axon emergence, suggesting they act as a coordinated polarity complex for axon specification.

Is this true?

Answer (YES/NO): NO